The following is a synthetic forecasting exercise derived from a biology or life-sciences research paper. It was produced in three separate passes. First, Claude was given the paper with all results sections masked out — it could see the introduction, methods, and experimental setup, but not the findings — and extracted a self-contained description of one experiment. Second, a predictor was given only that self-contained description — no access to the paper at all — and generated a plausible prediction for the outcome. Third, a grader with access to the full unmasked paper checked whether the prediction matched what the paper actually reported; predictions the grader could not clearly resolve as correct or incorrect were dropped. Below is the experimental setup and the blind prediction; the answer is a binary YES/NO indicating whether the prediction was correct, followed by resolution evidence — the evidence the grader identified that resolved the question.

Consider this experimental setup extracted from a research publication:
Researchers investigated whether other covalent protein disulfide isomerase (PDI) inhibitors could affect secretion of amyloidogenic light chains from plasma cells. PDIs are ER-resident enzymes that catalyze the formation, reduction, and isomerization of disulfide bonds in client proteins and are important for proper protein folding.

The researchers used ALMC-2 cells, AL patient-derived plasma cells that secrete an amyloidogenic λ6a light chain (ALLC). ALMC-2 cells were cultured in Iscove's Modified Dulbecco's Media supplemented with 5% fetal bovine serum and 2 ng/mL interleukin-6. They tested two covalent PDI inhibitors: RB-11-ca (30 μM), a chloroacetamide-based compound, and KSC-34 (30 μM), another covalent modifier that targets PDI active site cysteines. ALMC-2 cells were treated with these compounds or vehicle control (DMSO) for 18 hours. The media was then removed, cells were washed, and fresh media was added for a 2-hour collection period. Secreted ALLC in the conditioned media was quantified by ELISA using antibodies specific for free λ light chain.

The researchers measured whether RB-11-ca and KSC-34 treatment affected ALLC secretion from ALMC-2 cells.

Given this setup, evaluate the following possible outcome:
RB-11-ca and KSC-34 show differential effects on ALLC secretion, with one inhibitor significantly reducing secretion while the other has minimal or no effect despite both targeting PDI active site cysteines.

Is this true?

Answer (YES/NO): NO